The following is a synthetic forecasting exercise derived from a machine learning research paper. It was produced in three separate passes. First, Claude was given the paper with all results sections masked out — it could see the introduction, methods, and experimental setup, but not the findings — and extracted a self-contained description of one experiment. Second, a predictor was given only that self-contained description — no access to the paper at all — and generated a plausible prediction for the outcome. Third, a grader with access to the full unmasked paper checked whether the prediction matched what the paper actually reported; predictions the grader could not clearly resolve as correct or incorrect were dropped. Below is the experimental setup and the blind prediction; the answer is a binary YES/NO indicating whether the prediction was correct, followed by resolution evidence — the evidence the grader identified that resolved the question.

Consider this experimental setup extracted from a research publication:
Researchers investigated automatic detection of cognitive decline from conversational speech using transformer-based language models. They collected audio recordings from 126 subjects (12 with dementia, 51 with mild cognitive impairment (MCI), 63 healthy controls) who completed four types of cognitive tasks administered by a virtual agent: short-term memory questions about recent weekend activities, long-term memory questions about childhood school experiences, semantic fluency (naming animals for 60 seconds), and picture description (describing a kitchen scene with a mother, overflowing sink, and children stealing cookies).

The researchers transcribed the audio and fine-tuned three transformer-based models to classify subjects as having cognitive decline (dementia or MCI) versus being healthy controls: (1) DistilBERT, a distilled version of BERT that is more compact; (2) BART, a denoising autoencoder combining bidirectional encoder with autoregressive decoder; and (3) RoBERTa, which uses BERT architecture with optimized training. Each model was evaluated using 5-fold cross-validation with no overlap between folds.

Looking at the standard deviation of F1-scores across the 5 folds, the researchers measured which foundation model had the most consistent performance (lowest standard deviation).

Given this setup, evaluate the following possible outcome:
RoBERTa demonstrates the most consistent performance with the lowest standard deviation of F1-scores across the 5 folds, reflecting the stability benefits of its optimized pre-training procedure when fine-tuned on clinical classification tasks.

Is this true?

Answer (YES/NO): NO